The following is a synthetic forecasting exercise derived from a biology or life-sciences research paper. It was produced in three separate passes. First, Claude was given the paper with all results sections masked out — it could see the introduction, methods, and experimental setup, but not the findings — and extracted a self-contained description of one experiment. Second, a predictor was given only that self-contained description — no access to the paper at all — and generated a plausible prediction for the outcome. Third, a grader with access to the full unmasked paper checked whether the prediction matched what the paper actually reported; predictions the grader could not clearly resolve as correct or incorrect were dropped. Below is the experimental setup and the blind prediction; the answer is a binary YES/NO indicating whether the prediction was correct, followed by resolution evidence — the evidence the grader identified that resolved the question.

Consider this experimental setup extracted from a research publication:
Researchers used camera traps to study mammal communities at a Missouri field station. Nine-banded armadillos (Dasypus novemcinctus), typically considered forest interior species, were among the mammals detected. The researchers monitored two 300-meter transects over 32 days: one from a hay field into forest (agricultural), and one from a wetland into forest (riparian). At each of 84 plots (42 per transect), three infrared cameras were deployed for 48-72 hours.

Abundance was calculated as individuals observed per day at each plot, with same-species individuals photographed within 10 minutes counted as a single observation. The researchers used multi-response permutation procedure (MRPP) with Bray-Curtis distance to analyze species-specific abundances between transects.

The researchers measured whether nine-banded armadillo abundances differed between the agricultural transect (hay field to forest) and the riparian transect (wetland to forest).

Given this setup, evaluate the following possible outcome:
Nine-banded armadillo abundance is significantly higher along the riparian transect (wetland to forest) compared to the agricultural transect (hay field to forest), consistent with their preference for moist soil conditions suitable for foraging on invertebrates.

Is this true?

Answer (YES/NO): NO